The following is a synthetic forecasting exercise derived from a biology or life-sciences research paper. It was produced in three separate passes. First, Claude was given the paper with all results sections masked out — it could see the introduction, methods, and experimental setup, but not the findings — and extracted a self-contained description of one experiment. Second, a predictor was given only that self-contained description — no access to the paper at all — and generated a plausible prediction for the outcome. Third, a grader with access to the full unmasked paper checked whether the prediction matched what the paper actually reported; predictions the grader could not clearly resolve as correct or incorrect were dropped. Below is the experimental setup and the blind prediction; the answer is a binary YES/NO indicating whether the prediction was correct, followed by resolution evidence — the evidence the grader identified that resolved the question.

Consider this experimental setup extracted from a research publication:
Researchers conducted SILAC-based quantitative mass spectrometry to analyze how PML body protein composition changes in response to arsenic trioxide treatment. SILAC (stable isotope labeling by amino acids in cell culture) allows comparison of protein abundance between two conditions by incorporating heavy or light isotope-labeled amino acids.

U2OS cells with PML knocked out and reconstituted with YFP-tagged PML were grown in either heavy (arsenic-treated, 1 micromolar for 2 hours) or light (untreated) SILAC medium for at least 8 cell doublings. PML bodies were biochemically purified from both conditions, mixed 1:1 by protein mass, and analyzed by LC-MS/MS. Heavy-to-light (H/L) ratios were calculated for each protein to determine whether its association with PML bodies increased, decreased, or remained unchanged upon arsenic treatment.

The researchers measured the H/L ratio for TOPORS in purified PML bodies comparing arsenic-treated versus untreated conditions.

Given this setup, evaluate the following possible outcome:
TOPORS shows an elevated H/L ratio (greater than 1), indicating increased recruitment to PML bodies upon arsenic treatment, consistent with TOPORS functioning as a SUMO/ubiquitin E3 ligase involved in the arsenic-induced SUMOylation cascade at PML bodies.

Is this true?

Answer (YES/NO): YES